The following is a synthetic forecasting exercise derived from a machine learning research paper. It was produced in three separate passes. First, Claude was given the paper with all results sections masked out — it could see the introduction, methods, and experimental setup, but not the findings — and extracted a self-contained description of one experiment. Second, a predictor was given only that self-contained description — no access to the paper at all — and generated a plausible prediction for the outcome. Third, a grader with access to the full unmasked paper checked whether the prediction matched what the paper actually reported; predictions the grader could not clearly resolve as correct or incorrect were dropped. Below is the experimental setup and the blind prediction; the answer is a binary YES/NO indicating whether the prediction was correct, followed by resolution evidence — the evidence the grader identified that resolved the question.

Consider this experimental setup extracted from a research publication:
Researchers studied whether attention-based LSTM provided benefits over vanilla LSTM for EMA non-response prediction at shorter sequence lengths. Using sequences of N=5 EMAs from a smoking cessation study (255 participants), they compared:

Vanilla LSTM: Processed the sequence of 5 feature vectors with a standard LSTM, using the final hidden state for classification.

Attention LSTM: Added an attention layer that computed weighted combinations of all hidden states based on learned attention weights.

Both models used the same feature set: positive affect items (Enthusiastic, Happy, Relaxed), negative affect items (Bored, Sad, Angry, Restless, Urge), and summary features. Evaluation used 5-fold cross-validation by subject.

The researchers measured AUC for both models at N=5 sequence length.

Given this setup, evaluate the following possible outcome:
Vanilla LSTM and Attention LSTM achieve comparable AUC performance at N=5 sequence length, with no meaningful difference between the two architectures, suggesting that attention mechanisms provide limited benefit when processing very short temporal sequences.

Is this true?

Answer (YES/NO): YES